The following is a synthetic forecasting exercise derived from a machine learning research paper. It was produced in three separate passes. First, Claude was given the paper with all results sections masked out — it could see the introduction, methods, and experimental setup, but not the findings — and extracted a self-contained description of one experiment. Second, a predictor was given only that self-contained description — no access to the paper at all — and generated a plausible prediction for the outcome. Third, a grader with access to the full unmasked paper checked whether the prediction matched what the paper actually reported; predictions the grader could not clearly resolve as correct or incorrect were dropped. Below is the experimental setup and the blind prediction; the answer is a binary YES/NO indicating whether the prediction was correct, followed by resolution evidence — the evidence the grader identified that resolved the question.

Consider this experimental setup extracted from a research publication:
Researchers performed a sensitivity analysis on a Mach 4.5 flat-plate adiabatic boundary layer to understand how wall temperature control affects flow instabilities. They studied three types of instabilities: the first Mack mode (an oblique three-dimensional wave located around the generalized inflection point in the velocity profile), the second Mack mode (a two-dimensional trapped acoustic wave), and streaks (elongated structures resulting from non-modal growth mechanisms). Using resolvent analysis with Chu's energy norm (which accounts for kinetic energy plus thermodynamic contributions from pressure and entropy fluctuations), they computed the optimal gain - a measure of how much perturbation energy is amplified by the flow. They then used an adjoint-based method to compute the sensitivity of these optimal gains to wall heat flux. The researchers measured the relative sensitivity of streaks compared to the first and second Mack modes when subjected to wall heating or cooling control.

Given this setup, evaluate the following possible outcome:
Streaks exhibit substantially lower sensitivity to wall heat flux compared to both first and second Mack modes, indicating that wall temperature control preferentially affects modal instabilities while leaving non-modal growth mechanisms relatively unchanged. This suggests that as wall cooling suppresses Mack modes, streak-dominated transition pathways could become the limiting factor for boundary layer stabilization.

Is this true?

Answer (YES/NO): NO